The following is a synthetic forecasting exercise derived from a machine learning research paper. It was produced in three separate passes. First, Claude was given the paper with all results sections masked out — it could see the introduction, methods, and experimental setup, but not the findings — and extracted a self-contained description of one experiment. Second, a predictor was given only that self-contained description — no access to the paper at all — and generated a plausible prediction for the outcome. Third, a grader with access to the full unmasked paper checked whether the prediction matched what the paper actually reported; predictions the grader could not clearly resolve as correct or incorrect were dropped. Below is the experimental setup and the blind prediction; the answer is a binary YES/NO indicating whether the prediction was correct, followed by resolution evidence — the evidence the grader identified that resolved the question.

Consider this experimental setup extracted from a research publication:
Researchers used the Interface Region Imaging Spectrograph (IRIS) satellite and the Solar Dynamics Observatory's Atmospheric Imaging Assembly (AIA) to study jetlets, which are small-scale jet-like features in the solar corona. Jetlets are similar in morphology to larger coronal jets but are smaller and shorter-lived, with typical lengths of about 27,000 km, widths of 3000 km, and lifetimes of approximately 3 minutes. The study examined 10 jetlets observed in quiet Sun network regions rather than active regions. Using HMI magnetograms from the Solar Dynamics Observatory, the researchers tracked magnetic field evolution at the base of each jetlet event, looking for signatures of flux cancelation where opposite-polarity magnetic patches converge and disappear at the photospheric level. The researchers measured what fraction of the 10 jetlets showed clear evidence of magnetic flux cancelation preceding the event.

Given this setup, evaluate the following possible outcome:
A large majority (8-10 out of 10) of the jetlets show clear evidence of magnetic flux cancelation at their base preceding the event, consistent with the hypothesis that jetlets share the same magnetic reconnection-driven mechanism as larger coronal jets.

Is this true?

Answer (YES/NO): YES